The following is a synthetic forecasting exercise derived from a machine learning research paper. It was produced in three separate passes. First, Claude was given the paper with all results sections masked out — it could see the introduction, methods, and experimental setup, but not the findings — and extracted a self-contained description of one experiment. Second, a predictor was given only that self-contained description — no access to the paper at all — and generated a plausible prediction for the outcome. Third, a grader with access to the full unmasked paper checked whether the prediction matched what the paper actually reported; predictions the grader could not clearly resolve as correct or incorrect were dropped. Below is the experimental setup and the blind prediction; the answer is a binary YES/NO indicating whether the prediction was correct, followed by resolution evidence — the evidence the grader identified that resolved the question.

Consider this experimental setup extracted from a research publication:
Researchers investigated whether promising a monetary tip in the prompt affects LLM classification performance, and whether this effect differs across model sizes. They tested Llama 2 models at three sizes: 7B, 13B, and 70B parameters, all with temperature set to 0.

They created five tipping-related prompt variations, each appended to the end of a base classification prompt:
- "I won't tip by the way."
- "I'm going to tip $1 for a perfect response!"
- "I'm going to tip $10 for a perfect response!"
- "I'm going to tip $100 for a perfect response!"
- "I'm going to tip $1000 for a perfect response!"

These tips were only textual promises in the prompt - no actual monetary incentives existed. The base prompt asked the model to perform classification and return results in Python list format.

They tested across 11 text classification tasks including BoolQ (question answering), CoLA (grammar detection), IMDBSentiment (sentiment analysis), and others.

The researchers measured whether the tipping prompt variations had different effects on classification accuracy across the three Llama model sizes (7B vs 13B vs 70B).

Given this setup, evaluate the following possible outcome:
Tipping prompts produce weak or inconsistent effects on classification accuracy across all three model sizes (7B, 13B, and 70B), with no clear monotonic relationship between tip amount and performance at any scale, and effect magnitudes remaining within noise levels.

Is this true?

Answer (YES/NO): NO